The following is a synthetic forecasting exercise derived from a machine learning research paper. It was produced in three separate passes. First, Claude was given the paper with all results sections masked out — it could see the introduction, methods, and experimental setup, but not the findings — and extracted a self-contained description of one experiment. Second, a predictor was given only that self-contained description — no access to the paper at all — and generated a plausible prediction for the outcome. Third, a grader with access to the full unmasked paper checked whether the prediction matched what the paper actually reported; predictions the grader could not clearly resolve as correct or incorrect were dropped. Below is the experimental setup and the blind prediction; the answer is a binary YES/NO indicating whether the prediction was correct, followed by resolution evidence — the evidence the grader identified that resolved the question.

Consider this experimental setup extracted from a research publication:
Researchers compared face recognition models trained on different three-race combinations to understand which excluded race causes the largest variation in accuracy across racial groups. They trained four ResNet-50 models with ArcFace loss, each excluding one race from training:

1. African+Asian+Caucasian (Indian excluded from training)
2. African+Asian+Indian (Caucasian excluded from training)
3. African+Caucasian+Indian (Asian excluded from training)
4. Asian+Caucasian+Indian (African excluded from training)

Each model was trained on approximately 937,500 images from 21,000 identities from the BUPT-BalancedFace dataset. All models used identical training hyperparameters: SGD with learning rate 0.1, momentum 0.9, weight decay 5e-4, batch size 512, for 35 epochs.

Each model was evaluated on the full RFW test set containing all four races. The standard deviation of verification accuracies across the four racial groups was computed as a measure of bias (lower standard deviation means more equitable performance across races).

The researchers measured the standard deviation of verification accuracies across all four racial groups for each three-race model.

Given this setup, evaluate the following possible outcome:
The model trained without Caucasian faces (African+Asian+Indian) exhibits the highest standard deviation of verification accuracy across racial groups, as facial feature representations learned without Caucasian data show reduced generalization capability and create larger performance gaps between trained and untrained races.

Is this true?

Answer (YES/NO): NO